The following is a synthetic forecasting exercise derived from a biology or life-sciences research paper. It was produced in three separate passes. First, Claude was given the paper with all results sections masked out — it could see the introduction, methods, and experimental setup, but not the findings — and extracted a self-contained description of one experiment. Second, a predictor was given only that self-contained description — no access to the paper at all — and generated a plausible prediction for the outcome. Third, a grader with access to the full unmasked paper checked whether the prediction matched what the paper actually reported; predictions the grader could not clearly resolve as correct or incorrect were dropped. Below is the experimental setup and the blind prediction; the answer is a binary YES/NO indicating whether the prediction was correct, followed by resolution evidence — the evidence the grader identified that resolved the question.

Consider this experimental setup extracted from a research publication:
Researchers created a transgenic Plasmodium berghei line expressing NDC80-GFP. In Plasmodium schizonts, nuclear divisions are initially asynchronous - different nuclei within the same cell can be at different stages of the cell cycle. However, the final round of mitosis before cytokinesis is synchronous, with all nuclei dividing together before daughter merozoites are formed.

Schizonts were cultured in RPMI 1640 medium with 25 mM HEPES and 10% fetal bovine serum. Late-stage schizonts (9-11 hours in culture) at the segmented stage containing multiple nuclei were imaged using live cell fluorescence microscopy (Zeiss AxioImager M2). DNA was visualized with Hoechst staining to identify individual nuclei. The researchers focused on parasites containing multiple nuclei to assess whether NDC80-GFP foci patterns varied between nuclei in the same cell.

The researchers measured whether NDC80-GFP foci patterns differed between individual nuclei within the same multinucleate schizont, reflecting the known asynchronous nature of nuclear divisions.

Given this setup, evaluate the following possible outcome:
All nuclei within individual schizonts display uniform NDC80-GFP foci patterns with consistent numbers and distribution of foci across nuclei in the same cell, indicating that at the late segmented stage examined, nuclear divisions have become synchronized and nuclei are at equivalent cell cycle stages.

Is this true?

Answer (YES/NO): NO